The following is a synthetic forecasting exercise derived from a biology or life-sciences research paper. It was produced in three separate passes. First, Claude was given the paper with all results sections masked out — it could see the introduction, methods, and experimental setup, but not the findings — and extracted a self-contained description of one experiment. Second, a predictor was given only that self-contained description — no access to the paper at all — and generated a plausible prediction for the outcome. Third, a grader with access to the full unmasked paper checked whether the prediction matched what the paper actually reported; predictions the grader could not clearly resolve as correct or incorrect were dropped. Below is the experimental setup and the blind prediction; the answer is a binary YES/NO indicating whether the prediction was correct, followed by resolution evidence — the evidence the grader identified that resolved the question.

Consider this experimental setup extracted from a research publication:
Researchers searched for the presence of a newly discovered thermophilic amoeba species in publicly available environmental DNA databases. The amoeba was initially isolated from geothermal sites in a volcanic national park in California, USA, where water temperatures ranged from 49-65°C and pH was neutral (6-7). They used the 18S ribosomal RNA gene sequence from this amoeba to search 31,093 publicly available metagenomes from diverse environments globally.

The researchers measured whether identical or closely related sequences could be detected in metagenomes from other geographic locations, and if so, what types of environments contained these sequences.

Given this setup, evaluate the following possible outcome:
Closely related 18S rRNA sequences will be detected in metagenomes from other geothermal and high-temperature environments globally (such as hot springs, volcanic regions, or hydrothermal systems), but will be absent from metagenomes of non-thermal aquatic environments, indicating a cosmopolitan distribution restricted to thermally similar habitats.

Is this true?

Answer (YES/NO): YES